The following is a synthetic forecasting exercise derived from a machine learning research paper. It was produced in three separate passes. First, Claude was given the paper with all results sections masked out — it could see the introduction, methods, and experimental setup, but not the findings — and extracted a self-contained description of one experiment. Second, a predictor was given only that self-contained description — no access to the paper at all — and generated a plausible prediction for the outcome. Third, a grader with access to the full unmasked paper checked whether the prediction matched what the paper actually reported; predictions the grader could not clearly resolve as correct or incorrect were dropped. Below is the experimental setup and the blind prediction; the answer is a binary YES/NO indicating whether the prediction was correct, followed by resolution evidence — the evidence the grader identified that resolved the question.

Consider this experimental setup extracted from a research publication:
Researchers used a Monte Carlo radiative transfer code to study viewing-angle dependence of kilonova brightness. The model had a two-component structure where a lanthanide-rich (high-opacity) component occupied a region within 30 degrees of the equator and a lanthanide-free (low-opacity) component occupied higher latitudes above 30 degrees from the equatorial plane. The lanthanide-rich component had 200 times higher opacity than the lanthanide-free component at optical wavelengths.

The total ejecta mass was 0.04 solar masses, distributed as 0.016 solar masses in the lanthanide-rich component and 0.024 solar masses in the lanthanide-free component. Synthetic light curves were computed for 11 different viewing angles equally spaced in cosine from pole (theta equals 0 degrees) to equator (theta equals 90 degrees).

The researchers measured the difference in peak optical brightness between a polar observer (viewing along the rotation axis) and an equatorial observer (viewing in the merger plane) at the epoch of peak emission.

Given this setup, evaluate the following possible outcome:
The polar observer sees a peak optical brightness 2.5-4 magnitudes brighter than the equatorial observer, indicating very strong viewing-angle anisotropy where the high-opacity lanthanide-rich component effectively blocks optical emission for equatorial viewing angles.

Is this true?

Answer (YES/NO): NO